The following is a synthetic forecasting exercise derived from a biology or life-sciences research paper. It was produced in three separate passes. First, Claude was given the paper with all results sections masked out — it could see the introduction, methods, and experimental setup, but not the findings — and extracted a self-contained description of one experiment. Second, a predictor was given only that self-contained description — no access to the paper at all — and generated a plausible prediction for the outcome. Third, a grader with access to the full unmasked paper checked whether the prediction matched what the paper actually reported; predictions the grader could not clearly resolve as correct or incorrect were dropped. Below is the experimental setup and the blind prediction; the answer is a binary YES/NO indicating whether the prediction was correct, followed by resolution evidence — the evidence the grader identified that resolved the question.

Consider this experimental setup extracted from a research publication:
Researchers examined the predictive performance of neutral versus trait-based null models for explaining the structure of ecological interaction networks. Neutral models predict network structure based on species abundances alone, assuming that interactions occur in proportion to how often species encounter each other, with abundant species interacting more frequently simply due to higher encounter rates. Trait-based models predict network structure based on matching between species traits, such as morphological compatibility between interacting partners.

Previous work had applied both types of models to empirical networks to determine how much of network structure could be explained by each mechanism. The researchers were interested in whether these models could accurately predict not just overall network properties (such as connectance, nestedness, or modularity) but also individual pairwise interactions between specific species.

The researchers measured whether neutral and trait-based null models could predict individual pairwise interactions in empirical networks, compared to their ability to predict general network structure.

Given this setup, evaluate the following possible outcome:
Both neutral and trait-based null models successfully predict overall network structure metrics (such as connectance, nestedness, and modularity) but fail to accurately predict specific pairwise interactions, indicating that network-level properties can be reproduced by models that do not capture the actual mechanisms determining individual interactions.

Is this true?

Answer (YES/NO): YES